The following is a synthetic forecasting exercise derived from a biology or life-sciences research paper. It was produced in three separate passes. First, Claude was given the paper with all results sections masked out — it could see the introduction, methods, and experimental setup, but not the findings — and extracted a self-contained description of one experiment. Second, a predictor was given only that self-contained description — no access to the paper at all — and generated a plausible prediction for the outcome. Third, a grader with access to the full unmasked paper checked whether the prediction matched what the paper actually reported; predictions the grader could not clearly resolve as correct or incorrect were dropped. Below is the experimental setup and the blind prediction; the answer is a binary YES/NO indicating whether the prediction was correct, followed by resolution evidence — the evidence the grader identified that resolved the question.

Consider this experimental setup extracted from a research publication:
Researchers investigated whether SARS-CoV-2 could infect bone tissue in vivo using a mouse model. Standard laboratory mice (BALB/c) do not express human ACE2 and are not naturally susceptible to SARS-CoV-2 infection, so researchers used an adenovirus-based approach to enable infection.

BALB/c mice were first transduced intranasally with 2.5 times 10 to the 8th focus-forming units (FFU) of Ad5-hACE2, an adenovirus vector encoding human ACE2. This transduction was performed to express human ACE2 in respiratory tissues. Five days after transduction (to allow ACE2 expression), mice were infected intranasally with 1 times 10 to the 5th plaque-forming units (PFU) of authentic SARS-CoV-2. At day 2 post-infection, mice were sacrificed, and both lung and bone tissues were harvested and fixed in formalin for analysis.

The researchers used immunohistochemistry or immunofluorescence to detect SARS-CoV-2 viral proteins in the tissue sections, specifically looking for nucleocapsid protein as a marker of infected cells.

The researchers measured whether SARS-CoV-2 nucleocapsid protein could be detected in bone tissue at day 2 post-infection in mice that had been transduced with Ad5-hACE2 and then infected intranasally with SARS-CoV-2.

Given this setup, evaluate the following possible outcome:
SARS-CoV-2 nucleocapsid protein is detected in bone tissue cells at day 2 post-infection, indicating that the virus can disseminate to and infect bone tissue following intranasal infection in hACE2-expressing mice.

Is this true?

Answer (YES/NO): YES